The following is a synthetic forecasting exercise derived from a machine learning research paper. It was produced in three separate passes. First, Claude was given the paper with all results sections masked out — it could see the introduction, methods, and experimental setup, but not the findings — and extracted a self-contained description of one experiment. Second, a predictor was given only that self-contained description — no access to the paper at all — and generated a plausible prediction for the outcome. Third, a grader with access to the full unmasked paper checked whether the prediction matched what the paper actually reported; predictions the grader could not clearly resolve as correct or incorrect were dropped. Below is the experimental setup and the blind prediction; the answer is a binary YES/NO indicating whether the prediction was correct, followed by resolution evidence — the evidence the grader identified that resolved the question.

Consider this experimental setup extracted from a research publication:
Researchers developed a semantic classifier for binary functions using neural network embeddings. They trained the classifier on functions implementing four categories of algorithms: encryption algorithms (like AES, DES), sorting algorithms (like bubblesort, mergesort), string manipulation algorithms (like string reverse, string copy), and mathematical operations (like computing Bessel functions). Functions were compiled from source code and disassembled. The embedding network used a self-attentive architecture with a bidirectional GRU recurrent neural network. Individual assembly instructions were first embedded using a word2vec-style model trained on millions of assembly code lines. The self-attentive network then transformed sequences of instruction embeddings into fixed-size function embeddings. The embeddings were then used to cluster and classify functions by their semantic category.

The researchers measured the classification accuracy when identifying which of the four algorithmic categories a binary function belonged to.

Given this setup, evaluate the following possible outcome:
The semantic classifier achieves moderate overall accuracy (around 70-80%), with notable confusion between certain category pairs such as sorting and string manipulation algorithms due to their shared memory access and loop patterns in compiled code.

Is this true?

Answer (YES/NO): NO